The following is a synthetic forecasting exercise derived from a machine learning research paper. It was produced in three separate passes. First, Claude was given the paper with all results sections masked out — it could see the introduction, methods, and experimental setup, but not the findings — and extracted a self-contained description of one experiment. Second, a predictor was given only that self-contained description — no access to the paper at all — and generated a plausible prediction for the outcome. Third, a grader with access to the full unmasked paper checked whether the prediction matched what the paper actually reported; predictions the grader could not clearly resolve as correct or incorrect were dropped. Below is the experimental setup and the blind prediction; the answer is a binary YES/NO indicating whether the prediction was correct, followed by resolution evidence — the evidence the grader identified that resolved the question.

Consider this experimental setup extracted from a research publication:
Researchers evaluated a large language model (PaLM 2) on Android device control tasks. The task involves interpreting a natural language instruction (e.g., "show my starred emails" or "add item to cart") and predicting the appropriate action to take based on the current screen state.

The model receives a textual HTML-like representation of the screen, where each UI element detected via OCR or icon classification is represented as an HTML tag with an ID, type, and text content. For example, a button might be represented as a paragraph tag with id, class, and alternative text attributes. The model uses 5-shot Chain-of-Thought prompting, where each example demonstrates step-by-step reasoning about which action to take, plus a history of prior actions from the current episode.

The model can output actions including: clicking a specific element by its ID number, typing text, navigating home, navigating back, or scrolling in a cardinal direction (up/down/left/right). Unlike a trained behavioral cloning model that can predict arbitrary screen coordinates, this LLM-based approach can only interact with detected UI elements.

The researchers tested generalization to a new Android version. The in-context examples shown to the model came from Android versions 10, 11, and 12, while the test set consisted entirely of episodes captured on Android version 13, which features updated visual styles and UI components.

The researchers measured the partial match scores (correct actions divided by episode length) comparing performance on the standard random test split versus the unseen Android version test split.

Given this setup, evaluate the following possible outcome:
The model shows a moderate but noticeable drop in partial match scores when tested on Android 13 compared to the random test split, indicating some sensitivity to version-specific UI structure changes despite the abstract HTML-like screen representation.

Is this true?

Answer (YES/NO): YES